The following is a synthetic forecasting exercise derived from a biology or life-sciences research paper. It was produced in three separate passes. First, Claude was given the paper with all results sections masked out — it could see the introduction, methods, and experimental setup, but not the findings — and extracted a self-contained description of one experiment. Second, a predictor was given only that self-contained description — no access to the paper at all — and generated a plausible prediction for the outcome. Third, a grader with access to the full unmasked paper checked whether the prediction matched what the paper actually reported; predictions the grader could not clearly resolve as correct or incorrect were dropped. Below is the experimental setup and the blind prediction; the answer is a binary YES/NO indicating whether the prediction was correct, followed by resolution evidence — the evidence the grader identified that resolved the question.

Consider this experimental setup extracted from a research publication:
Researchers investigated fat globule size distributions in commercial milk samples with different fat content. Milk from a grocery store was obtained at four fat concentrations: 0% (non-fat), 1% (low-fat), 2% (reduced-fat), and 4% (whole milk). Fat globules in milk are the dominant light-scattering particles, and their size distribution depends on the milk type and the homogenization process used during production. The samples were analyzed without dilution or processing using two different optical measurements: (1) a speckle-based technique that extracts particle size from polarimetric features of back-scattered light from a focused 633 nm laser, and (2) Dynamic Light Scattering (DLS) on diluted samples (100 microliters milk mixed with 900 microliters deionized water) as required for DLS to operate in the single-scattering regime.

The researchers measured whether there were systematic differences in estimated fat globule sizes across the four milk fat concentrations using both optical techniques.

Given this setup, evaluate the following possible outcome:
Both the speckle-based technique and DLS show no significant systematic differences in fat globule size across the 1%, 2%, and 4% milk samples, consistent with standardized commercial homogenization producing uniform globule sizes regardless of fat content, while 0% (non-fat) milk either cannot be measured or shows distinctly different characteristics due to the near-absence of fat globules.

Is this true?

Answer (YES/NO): NO